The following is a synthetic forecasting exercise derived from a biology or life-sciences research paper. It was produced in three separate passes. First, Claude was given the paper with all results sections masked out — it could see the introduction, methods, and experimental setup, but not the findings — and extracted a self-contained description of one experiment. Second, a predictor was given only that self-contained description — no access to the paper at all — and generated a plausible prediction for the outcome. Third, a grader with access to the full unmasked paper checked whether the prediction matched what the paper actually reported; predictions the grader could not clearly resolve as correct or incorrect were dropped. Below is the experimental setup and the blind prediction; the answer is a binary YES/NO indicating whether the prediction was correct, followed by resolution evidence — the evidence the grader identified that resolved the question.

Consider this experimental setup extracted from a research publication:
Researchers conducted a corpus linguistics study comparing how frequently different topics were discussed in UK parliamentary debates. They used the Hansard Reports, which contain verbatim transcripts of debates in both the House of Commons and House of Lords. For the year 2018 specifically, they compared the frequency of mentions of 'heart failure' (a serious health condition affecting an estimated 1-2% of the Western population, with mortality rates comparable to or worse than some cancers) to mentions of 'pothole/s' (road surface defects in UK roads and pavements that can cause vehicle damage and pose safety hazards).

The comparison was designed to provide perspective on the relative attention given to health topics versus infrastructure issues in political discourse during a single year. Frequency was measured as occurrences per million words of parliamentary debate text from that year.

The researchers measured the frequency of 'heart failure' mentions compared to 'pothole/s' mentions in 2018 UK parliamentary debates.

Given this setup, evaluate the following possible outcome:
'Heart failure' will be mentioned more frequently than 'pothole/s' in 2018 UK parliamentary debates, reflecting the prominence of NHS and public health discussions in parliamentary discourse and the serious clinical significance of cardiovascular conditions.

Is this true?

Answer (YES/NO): NO